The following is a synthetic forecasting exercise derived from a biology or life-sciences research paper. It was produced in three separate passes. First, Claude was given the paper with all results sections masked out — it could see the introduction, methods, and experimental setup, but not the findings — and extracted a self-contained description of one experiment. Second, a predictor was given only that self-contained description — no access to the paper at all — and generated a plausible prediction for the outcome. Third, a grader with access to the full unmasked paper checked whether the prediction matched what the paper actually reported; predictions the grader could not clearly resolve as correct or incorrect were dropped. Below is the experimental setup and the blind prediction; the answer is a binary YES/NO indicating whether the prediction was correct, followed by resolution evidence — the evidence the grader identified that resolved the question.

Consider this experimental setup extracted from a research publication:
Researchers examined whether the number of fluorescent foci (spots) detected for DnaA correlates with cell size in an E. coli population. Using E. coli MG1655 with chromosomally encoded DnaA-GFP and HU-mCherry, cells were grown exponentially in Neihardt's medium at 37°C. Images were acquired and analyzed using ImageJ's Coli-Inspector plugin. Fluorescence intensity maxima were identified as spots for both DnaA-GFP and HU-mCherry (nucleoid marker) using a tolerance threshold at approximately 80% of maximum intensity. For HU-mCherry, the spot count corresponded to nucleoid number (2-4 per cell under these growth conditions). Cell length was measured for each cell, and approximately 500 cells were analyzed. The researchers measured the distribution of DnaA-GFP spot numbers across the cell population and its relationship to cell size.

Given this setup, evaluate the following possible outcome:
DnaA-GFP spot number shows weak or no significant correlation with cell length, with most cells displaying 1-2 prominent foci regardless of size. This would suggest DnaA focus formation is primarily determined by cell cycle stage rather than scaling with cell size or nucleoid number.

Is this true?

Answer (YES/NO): NO